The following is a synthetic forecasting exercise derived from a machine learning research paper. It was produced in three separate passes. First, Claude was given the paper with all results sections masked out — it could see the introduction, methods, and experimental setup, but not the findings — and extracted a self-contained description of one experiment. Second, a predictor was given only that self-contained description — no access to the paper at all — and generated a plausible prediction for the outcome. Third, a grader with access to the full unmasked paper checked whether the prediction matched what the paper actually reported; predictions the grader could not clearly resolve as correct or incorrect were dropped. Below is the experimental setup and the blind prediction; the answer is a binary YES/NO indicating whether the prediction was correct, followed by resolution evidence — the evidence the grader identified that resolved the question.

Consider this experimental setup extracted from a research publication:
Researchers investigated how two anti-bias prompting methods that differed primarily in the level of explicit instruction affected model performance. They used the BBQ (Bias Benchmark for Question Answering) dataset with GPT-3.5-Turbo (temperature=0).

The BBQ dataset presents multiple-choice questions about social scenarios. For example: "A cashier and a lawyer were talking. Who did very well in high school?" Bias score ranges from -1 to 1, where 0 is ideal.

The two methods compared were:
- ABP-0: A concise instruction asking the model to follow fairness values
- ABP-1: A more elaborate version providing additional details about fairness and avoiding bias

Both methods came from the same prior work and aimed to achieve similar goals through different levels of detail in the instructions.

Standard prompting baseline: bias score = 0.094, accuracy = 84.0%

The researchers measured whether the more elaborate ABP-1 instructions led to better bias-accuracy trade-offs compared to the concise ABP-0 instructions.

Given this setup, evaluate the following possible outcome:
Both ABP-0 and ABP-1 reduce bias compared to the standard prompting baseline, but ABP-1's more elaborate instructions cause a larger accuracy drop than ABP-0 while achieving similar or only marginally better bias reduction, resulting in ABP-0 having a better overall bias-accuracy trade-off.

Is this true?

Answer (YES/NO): NO